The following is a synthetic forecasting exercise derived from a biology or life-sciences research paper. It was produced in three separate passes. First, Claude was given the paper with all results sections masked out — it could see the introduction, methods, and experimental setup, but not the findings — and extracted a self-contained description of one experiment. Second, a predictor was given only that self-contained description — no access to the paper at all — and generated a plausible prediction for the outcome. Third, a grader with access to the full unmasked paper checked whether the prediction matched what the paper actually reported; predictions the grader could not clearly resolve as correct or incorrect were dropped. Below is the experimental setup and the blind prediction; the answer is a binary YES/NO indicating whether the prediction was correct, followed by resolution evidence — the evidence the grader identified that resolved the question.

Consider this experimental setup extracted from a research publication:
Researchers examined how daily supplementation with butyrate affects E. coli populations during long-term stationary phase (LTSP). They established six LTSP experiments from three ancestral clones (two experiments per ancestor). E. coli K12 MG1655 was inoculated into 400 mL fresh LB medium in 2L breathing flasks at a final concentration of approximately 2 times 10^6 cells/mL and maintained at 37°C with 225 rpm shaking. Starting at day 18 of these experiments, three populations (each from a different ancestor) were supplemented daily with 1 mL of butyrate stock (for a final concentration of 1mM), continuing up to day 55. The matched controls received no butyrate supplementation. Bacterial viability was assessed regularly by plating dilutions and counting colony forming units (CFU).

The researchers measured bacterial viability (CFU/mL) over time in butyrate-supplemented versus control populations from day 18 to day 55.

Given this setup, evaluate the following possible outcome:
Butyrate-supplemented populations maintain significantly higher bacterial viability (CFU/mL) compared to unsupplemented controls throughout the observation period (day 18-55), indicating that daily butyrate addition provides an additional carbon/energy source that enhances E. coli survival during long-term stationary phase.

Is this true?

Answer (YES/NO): YES